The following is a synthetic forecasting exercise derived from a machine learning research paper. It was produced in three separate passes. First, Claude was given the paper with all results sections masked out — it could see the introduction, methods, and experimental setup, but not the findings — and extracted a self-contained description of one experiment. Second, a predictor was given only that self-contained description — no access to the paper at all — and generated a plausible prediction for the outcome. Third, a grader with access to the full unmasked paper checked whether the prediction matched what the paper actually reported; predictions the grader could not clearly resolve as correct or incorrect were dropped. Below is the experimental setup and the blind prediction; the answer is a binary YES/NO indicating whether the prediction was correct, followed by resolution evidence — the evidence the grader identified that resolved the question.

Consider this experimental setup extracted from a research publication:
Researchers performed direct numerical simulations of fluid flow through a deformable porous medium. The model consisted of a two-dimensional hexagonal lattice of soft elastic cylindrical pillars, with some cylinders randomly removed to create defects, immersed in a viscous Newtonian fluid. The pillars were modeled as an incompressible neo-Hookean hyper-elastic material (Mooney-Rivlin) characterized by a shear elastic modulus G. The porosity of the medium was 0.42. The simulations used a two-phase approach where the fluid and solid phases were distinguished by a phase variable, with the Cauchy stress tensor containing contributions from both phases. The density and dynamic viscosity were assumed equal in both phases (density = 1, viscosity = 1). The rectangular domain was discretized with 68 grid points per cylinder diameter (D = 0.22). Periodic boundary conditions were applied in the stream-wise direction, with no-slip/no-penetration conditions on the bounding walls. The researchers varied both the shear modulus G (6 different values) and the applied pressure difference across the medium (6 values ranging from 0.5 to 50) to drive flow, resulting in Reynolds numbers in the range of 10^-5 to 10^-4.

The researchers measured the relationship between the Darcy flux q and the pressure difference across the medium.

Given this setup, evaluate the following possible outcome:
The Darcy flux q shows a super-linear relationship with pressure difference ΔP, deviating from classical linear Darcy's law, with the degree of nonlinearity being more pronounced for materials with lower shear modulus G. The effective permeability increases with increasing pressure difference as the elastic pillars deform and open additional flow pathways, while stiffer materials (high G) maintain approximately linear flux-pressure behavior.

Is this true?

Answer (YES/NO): YES